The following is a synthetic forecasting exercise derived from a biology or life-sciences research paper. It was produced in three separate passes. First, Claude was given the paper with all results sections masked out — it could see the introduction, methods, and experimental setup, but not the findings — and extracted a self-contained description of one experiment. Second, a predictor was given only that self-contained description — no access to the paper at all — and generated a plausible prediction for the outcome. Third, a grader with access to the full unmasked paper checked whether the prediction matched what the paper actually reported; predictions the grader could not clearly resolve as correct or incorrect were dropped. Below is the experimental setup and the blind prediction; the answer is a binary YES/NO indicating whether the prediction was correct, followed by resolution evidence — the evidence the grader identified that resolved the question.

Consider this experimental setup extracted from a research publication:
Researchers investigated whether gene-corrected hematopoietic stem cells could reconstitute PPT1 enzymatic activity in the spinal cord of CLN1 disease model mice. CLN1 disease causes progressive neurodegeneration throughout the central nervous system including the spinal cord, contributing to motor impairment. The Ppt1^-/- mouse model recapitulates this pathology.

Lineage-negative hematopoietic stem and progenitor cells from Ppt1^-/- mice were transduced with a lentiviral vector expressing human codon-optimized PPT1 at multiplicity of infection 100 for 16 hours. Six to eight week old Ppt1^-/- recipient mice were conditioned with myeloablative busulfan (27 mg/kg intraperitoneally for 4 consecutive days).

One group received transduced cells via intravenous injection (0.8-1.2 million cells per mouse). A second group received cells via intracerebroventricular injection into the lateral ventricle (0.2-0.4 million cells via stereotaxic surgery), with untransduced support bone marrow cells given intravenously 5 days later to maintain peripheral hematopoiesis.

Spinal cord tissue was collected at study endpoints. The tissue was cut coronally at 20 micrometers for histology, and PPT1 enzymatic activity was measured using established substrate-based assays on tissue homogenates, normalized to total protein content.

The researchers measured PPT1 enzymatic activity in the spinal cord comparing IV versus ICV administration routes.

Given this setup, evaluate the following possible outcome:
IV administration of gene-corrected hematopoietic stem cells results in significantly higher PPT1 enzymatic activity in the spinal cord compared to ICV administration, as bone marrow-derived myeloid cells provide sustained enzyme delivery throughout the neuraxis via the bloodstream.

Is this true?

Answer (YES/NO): YES